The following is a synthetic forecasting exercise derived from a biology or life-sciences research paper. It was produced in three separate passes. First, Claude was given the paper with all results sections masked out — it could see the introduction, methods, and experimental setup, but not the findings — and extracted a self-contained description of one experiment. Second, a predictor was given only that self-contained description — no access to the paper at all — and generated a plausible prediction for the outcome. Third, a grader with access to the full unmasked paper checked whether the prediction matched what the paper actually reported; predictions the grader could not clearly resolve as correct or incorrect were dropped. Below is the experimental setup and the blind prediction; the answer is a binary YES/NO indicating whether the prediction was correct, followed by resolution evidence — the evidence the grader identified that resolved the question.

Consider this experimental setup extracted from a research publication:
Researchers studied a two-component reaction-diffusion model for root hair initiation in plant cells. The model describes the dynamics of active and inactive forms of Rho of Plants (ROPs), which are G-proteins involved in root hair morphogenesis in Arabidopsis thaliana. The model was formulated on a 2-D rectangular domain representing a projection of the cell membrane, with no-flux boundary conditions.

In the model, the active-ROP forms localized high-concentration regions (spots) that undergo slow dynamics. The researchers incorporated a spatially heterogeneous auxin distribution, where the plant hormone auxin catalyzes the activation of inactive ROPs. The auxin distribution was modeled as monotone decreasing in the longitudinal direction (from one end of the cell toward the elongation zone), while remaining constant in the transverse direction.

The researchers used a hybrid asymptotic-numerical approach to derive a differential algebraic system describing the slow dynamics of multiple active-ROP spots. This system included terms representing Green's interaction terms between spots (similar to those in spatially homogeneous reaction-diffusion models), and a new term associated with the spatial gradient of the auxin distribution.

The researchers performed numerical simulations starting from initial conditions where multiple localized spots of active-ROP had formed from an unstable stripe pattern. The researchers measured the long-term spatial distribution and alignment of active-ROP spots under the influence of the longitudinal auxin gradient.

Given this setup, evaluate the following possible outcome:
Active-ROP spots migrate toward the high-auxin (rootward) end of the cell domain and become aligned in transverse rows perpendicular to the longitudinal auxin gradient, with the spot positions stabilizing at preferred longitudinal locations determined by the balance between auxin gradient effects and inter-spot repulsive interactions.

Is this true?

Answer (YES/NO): NO